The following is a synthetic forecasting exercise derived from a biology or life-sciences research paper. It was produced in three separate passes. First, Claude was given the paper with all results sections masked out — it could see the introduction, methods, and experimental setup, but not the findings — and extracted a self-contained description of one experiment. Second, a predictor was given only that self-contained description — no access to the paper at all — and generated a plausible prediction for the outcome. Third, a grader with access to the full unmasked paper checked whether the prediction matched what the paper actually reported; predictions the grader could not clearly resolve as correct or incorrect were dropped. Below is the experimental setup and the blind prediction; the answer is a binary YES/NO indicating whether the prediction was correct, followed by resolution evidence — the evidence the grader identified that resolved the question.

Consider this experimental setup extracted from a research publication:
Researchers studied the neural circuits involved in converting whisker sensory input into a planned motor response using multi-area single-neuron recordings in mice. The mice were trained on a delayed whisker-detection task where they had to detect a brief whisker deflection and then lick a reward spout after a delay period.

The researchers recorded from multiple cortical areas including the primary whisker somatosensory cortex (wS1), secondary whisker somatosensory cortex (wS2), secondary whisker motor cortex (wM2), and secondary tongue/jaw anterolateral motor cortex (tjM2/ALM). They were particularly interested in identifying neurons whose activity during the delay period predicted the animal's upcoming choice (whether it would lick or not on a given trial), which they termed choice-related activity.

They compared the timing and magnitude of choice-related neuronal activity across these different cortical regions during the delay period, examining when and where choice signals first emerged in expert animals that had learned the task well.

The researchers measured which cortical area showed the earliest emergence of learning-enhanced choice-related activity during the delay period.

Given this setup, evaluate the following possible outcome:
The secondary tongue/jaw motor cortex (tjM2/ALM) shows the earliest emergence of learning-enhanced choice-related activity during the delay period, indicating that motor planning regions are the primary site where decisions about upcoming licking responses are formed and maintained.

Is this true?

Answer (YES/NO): NO